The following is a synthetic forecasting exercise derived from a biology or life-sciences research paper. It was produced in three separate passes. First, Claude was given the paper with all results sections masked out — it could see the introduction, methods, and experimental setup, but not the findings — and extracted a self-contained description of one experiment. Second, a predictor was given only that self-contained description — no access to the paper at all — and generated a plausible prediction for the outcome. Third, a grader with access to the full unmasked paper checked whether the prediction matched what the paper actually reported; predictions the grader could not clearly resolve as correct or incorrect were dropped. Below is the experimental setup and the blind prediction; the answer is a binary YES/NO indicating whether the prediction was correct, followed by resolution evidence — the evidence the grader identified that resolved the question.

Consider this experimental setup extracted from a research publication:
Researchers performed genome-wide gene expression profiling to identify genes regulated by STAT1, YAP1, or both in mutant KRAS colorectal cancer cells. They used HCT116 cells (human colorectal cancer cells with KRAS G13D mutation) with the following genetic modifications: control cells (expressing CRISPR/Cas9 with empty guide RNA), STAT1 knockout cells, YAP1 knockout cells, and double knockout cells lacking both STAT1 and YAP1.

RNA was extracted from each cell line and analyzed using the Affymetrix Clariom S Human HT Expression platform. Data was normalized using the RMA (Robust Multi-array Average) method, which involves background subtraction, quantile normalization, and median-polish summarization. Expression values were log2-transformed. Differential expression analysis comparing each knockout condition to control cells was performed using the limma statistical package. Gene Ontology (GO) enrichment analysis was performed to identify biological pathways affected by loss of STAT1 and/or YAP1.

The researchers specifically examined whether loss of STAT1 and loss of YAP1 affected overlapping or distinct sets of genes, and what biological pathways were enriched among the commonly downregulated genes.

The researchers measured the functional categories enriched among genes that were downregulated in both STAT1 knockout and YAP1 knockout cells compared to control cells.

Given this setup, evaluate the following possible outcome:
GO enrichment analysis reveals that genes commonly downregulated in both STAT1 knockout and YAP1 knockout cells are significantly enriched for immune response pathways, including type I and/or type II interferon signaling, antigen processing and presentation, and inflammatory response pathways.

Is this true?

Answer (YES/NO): NO